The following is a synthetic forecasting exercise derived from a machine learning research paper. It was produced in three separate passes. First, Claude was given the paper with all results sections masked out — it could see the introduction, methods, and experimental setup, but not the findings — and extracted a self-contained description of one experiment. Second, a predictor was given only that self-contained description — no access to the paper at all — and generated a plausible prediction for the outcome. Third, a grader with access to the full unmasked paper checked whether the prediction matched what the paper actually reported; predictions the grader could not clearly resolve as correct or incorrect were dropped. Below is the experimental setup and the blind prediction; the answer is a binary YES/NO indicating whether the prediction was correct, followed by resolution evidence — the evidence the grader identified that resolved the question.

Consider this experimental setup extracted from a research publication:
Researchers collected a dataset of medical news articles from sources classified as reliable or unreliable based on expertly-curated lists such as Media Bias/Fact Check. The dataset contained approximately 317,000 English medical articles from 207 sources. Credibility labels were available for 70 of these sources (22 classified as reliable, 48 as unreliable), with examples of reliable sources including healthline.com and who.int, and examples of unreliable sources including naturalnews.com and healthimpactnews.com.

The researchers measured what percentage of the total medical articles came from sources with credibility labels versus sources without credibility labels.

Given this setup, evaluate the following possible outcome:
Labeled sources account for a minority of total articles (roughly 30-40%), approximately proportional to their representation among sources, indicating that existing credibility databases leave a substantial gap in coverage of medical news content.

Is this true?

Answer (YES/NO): NO